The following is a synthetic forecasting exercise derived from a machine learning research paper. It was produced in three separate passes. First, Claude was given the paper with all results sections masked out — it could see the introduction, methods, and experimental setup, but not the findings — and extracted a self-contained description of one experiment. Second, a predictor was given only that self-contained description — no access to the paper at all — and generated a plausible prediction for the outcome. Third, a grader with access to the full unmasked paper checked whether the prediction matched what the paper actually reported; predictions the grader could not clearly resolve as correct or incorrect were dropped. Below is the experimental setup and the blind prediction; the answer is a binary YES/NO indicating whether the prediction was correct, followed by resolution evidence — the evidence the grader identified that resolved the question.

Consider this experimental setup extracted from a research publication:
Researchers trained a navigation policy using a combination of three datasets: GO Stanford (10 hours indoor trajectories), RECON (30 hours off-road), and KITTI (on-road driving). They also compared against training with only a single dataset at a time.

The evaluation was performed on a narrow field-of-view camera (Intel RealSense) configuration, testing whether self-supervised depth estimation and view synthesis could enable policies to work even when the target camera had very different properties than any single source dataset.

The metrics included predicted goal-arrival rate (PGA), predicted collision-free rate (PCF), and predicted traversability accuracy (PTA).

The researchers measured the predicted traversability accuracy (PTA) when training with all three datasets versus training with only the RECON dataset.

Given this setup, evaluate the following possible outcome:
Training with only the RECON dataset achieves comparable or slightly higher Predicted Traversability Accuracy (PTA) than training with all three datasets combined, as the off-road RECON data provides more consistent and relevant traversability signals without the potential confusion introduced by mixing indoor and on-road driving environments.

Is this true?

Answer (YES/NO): NO